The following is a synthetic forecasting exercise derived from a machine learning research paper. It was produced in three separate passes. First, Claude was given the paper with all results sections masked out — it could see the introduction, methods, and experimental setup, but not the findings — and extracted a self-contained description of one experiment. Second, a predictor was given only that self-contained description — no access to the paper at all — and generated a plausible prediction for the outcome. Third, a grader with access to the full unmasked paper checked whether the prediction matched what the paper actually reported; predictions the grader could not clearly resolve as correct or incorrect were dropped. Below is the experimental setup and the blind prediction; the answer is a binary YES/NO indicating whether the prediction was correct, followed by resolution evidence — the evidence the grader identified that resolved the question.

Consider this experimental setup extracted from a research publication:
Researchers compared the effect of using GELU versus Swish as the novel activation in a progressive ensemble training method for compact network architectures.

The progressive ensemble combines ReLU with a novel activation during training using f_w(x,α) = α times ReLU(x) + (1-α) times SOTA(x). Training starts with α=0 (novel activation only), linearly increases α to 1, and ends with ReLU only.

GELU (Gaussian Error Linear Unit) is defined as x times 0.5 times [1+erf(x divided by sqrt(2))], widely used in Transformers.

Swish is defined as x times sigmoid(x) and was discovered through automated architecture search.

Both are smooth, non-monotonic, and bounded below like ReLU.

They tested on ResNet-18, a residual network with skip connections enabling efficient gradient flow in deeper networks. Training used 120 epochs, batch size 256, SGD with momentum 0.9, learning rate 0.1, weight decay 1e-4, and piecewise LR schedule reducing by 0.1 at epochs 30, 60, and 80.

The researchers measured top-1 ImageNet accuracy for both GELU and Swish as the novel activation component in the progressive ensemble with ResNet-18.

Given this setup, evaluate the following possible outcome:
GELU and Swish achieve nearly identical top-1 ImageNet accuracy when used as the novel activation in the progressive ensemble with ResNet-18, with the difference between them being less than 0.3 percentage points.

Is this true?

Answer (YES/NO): YES